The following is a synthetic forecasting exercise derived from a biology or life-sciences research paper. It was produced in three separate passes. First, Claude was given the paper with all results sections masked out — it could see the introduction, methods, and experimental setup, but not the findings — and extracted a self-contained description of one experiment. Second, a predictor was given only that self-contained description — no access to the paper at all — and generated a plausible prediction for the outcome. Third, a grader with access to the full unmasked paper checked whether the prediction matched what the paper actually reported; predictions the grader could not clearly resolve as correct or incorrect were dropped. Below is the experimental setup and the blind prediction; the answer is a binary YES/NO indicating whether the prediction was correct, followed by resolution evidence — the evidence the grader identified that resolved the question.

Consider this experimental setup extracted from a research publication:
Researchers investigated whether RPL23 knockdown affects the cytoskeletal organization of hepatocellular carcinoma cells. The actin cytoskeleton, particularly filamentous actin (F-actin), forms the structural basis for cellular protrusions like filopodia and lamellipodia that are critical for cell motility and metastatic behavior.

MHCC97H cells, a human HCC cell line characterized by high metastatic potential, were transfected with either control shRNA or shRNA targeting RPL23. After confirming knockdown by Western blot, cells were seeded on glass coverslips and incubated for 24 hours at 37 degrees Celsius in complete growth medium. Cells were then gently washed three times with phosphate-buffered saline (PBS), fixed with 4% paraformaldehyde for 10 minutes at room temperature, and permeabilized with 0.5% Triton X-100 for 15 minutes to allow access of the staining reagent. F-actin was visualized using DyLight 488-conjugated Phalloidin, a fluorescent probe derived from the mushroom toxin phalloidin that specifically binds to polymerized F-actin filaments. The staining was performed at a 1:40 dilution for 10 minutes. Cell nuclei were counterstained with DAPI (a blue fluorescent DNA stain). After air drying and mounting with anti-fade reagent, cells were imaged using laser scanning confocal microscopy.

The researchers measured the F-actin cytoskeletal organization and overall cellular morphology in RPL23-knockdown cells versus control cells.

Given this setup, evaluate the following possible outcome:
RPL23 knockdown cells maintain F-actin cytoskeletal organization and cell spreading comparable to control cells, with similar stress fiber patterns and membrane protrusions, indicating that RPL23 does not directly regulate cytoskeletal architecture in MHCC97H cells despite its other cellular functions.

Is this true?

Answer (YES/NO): NO